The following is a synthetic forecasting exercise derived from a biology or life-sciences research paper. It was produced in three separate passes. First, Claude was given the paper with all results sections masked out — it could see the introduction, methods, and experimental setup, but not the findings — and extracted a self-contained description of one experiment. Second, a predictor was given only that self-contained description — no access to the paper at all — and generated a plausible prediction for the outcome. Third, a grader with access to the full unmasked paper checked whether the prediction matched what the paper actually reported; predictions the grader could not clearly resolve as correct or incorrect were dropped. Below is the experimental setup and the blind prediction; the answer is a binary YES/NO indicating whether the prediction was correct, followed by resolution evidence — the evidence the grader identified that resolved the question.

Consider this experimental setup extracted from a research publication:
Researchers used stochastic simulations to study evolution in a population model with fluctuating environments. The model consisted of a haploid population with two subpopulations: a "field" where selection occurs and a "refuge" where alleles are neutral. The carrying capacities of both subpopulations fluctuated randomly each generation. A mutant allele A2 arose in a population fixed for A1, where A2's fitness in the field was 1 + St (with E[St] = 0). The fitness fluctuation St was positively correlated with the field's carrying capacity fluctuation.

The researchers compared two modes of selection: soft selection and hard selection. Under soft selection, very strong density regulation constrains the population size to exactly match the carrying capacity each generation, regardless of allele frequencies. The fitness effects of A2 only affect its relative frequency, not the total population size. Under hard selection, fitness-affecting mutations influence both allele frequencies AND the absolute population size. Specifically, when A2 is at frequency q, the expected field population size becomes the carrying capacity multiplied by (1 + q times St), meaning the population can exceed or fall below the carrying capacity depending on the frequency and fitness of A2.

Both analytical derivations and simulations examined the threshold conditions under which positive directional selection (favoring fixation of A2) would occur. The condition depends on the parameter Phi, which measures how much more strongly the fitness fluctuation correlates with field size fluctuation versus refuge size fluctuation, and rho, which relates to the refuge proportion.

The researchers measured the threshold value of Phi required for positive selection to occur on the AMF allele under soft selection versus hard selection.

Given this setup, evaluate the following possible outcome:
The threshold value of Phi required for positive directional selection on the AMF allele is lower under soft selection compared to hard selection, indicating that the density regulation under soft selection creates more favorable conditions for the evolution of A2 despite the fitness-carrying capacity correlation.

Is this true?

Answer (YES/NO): NO